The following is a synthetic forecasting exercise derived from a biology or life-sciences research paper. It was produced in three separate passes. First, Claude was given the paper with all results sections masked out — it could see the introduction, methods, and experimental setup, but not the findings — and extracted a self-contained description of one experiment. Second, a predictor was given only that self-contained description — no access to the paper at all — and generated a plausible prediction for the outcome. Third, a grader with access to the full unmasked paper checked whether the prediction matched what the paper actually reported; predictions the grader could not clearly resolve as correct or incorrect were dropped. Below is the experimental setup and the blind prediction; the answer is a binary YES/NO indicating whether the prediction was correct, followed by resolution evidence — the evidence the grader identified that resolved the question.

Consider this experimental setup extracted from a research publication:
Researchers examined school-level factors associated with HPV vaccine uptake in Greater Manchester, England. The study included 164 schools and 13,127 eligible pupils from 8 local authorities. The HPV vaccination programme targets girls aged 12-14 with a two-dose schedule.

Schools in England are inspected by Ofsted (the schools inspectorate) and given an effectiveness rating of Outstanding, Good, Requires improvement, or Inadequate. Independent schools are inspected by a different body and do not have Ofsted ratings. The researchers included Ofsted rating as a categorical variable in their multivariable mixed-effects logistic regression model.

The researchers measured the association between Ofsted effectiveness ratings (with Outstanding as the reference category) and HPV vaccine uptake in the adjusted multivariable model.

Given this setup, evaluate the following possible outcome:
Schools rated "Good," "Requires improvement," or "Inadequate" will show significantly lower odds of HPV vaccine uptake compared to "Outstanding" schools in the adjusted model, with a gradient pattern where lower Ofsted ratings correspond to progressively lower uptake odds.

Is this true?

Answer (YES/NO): NO